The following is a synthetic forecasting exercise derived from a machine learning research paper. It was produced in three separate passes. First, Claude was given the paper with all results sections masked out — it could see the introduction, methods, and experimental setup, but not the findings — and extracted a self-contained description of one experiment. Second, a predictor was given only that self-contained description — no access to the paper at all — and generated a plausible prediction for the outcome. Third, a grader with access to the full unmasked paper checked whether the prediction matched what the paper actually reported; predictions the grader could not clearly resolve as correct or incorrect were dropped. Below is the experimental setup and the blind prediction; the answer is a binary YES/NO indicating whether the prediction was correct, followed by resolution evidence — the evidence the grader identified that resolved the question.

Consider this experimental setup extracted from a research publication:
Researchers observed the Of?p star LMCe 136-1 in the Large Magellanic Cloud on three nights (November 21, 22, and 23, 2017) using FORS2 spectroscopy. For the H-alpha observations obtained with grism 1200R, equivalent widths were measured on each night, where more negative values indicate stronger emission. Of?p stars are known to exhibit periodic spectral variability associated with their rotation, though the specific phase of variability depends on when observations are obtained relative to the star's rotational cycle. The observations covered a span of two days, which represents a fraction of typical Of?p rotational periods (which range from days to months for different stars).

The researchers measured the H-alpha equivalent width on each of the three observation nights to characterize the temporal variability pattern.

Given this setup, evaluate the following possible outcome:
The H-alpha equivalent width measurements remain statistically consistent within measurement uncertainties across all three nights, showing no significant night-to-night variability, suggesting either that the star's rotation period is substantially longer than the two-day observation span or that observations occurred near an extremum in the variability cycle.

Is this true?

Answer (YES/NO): NO